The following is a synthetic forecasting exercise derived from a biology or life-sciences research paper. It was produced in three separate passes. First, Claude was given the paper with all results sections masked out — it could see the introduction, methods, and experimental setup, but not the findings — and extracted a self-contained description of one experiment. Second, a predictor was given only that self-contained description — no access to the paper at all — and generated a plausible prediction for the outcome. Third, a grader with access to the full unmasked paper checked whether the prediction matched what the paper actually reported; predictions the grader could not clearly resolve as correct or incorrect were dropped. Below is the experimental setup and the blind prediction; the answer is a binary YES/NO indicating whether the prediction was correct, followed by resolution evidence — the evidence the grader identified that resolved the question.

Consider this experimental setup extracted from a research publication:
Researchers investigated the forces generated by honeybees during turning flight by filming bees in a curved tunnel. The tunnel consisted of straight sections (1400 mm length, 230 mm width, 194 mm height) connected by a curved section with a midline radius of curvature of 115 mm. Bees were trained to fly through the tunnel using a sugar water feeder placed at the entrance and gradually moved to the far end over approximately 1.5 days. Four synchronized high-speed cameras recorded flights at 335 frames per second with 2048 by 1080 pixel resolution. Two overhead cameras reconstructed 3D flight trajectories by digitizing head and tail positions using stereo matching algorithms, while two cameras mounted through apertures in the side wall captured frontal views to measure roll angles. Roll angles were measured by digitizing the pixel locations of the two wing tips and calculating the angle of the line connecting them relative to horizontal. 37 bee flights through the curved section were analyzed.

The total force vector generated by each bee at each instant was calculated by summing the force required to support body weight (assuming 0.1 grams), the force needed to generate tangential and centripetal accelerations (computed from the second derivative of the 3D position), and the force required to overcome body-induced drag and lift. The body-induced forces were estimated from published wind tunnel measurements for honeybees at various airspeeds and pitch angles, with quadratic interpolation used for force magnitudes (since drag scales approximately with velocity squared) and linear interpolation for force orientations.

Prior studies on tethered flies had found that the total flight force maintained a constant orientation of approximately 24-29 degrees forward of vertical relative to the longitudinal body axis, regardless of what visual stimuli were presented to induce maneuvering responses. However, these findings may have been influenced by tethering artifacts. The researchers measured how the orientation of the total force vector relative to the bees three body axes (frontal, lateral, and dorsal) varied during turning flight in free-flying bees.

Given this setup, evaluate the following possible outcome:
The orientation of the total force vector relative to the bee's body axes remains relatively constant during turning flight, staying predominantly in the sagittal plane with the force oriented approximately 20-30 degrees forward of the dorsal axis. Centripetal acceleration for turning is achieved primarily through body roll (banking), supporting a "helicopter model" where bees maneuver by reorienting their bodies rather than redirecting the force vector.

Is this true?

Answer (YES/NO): YES